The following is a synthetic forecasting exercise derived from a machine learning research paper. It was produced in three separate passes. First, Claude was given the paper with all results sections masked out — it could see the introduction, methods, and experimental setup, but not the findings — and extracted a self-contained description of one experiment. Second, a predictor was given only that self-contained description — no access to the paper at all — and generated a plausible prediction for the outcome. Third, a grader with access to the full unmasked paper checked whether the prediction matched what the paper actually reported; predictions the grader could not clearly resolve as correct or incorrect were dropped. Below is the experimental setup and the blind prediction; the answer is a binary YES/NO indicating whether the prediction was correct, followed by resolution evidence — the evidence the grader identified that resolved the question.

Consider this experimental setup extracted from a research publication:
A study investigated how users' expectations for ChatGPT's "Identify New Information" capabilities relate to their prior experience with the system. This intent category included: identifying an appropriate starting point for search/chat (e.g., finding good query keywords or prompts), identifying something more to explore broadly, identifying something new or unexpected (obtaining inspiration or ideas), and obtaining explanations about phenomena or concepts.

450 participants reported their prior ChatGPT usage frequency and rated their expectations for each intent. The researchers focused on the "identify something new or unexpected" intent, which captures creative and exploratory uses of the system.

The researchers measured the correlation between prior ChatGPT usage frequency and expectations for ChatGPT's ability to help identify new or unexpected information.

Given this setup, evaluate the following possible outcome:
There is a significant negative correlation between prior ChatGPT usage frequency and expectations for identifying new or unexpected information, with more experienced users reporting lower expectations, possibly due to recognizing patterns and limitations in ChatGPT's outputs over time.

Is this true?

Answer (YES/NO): NO